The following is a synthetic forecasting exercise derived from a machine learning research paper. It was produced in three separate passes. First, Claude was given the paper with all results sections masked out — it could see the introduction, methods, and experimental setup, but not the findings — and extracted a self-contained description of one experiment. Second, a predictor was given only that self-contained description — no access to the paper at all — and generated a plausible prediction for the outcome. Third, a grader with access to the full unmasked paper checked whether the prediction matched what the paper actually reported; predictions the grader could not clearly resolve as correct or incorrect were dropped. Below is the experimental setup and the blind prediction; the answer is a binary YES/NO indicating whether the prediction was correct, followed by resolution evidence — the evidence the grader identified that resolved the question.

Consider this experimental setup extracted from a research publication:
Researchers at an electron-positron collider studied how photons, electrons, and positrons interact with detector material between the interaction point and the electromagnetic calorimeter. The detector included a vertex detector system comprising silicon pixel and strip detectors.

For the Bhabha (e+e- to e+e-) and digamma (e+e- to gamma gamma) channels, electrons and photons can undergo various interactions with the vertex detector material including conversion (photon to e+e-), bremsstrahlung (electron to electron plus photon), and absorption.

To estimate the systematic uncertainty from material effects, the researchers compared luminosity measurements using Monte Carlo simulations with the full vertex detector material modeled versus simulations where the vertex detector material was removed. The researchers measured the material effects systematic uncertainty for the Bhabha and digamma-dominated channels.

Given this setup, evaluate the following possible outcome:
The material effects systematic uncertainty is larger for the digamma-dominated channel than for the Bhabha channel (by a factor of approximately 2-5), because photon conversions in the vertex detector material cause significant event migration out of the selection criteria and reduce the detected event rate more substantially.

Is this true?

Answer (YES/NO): YES